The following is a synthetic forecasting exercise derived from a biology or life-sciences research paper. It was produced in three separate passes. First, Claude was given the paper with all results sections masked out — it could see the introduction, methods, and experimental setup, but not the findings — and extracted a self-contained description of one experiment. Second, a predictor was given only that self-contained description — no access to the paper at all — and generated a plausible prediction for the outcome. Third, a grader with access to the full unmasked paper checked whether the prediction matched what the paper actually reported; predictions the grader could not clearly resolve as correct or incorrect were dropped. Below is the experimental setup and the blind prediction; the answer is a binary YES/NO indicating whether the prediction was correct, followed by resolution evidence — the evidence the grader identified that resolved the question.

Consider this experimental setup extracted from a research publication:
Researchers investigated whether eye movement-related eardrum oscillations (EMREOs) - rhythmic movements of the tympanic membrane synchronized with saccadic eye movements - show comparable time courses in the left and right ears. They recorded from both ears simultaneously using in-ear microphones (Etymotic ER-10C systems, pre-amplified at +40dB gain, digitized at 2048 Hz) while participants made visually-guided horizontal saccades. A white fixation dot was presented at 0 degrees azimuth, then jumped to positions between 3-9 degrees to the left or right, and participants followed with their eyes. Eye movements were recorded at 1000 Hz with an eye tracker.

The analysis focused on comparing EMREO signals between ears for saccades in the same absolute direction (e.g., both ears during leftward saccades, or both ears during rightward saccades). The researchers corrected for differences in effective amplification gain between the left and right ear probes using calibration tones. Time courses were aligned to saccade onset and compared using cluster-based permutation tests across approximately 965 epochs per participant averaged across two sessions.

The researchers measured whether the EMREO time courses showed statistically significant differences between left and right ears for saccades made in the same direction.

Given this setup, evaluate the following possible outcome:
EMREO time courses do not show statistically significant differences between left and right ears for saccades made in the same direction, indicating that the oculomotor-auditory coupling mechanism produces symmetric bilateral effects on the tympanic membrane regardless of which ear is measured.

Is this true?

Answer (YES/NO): YES